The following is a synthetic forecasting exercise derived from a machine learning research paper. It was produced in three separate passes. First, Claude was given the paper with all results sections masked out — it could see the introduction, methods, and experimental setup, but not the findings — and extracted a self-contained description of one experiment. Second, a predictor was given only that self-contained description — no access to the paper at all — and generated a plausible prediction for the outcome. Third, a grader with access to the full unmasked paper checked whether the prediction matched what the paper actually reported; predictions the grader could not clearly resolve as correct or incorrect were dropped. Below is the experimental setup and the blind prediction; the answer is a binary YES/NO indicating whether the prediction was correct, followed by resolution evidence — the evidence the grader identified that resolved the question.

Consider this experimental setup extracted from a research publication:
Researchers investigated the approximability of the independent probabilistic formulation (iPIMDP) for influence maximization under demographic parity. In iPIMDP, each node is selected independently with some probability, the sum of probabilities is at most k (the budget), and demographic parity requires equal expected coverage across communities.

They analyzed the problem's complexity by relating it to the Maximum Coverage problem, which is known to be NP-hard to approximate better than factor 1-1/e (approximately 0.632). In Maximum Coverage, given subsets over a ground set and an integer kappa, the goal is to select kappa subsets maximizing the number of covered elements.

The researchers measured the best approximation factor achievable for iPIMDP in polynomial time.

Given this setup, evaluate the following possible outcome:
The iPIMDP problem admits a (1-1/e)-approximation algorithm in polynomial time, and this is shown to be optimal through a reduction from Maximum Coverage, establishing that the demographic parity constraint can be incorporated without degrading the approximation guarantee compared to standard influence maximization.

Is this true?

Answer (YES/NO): NO